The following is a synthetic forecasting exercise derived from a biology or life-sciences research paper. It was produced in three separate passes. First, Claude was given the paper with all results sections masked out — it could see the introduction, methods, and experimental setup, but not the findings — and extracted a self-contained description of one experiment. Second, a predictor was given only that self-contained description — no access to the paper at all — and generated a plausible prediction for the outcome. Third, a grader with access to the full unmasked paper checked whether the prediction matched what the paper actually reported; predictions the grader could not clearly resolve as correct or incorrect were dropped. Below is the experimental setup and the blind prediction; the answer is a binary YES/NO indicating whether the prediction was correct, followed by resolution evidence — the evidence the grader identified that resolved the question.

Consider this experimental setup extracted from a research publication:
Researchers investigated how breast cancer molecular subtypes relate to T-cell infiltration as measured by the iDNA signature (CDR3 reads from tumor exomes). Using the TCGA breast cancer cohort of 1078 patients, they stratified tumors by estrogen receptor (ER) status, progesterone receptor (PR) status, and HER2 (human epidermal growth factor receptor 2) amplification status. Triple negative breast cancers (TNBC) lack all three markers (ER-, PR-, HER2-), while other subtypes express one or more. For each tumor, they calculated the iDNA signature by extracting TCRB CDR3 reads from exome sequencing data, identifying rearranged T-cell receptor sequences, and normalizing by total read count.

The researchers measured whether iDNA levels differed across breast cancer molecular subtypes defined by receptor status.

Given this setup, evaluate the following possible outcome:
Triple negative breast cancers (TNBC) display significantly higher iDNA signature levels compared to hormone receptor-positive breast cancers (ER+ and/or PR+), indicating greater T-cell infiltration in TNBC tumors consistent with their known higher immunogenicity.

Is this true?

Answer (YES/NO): NO